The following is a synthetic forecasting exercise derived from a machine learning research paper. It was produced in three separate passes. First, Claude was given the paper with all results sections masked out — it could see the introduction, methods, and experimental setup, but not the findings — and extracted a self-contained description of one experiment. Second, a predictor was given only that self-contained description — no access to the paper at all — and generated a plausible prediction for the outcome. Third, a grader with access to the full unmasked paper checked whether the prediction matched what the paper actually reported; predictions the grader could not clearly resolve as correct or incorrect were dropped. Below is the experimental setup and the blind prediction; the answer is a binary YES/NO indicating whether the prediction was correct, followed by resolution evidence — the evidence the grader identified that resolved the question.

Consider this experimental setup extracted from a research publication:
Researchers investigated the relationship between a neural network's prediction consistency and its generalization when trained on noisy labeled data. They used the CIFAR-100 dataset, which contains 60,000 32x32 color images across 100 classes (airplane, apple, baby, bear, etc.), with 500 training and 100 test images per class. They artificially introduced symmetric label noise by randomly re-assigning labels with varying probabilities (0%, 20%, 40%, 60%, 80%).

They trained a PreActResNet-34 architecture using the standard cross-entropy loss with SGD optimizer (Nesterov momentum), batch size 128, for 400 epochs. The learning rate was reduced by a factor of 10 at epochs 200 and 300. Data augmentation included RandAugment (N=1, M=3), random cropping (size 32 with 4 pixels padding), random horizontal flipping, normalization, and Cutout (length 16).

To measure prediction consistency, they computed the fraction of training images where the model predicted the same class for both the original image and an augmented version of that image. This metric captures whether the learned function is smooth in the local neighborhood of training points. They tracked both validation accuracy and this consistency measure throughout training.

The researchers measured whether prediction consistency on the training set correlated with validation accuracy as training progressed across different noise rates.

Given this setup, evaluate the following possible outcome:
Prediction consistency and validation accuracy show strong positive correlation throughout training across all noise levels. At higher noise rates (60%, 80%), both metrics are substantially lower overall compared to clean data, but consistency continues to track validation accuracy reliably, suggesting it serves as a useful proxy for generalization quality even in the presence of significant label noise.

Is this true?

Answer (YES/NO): YES